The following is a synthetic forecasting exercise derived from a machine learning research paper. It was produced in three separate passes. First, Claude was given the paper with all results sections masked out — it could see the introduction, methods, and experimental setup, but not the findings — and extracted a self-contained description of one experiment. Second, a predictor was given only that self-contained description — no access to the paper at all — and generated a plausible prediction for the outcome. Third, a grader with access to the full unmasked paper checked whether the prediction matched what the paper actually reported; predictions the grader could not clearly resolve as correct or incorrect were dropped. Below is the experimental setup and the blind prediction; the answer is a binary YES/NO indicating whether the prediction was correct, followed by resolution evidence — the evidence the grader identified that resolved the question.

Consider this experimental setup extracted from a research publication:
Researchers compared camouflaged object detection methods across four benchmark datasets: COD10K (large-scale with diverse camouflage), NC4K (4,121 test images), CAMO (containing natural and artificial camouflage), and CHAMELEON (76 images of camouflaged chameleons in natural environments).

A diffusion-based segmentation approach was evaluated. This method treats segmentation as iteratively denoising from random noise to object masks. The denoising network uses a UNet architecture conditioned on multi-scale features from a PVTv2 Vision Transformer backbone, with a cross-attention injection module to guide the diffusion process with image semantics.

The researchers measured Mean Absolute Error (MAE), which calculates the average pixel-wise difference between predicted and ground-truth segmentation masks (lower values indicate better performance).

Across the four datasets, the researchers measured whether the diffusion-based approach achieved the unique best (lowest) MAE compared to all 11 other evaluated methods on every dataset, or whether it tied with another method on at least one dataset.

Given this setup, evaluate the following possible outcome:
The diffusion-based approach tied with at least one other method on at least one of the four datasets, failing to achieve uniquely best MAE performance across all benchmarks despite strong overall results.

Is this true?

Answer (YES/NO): YES